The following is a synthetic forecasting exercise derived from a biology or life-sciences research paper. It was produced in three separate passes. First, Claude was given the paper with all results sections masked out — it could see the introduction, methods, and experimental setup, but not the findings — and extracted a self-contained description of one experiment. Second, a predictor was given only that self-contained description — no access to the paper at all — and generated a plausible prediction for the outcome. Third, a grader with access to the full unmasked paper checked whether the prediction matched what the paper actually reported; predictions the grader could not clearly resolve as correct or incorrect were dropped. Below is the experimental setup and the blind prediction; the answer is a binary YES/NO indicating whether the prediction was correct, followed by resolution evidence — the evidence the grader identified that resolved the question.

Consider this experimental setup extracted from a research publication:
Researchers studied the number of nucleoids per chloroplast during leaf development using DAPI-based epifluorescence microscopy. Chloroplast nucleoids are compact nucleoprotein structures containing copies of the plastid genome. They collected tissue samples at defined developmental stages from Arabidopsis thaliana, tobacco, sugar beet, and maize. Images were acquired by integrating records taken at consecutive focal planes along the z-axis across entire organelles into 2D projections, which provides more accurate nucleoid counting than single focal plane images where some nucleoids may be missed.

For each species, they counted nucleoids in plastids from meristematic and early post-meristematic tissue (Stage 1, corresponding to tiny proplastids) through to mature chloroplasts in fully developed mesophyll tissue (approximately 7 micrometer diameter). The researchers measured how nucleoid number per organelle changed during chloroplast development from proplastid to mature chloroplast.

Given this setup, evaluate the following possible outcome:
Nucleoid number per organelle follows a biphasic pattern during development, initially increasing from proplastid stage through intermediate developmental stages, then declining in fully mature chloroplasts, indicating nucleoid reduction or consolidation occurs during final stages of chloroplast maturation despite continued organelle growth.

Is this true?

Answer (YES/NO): NO